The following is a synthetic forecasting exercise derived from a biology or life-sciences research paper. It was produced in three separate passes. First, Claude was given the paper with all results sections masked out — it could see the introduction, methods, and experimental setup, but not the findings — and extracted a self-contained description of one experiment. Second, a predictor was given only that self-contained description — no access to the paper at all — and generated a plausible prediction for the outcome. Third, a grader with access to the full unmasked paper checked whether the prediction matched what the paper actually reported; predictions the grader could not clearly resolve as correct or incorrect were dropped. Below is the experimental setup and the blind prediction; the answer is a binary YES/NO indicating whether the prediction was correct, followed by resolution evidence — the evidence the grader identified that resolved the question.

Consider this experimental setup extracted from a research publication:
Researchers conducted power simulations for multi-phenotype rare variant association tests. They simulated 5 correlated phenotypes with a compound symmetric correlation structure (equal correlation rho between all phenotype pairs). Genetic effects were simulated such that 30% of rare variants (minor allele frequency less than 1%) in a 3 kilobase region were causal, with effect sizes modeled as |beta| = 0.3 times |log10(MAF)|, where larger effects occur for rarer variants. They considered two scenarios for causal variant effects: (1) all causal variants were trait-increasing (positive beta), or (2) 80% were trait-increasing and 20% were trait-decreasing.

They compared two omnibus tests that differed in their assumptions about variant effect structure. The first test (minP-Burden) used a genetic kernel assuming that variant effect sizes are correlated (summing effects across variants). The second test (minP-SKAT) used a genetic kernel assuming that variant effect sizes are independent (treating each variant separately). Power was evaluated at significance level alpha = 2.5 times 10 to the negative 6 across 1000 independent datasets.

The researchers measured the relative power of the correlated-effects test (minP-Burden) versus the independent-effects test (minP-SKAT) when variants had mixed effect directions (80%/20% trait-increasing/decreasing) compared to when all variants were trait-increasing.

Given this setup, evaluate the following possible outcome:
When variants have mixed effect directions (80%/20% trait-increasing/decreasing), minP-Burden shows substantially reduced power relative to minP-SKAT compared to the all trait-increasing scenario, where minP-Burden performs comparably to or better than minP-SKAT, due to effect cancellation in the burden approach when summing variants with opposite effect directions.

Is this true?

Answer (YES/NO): YES